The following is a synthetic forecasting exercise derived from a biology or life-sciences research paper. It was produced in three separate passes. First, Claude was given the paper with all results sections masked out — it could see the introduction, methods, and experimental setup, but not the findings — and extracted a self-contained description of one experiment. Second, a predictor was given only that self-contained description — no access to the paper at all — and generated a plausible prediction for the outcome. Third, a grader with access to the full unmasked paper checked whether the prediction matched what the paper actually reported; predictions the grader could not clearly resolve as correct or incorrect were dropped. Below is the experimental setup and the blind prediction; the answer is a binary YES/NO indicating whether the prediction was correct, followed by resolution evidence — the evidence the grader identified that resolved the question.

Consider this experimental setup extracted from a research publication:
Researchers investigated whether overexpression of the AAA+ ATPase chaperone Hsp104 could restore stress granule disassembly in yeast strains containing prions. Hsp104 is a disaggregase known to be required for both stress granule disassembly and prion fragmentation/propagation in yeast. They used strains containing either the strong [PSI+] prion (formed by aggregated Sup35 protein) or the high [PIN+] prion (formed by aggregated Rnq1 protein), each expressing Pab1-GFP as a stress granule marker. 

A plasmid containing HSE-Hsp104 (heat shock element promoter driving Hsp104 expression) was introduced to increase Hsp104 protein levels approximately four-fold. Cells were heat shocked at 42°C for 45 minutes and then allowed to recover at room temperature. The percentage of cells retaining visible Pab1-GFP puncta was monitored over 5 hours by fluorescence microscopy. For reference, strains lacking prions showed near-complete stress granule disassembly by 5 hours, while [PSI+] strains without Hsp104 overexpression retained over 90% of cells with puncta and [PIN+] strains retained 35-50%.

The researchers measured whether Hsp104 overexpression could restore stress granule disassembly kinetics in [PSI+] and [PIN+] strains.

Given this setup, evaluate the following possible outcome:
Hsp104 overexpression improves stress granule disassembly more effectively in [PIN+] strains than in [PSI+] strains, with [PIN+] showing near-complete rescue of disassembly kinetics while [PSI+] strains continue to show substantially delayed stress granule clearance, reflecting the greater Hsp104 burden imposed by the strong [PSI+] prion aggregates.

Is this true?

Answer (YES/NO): YES